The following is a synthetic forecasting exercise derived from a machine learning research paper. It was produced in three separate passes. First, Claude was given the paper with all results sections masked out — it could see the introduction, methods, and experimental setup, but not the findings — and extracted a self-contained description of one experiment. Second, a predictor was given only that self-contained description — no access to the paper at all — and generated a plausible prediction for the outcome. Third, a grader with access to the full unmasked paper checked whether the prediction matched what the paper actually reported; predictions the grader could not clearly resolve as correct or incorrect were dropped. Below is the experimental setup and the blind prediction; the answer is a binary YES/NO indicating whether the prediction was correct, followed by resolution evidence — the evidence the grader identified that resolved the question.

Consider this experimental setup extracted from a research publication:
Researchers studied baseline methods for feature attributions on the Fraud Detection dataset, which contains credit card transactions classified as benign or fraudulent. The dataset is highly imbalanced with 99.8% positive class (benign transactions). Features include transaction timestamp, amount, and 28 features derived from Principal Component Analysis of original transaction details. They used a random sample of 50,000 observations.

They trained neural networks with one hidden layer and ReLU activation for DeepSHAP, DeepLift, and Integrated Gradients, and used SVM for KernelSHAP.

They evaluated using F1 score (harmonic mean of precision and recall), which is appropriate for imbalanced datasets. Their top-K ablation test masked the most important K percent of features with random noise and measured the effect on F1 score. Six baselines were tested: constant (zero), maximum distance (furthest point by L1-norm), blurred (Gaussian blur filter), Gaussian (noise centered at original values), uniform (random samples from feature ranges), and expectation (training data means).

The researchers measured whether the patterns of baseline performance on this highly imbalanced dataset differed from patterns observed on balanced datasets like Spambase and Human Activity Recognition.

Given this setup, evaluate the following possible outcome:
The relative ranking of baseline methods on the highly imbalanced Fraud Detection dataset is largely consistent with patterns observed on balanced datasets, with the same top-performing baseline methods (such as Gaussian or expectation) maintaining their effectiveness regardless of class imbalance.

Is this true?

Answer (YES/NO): NO